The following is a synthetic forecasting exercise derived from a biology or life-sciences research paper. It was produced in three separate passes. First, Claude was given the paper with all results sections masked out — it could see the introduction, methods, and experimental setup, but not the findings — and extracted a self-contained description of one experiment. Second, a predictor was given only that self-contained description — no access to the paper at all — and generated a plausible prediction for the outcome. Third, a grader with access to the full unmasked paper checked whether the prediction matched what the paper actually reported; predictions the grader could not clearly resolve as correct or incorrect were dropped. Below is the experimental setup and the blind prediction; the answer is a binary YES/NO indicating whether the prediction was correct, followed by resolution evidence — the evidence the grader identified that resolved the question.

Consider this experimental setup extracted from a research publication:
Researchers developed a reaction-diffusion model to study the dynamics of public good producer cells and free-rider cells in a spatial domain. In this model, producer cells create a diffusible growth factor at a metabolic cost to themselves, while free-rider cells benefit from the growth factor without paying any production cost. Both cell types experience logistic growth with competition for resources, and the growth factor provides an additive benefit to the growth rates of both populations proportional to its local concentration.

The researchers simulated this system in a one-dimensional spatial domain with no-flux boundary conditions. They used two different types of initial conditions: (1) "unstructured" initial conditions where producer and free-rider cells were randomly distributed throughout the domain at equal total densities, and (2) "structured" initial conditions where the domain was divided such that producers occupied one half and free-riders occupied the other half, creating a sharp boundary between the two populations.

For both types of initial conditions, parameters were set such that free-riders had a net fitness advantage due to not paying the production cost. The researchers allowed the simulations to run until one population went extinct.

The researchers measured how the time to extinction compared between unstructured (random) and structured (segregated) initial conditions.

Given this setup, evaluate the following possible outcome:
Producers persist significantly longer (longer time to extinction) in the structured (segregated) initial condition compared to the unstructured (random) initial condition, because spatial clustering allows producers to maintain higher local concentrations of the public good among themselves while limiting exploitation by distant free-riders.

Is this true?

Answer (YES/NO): NO